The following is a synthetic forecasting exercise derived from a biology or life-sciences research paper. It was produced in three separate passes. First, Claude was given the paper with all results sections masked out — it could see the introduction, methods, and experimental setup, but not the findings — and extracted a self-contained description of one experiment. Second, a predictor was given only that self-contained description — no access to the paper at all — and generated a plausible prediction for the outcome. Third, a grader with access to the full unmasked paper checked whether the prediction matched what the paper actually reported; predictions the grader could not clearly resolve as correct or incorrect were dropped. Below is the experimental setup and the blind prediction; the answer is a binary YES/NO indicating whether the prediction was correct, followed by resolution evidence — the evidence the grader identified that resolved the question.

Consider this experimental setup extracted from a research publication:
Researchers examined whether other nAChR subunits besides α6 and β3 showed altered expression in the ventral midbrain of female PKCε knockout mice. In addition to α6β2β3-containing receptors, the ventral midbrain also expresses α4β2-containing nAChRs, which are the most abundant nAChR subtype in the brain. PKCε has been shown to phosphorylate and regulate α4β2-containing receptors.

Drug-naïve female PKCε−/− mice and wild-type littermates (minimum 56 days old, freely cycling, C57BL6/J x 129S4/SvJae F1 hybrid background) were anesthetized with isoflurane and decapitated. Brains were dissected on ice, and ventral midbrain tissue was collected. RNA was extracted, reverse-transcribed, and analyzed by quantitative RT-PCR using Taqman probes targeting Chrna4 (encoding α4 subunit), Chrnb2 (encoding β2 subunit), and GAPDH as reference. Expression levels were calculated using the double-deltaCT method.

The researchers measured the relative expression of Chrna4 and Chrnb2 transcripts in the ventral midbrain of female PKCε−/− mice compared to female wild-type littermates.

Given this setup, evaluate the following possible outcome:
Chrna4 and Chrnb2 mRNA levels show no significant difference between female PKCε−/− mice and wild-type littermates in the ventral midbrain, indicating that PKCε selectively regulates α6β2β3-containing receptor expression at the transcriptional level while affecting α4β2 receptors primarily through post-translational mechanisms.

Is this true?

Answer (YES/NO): YES